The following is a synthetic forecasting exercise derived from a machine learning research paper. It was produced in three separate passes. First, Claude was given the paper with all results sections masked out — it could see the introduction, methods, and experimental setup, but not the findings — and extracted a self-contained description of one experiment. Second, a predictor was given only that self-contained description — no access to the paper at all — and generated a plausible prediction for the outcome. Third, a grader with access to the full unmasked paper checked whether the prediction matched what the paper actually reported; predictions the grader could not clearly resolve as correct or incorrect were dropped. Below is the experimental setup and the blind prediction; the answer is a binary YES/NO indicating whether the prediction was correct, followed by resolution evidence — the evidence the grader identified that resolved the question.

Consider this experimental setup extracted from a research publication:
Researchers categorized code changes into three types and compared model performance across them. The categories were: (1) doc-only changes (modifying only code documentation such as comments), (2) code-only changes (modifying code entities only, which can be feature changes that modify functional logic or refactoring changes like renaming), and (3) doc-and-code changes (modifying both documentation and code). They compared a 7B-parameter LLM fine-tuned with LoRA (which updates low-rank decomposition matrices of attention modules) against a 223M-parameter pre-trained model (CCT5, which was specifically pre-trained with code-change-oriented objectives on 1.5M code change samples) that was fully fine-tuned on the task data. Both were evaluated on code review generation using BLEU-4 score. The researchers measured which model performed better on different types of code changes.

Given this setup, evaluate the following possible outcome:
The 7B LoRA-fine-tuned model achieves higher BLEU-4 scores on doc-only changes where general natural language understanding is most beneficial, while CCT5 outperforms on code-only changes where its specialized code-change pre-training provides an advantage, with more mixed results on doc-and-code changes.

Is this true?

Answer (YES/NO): NO